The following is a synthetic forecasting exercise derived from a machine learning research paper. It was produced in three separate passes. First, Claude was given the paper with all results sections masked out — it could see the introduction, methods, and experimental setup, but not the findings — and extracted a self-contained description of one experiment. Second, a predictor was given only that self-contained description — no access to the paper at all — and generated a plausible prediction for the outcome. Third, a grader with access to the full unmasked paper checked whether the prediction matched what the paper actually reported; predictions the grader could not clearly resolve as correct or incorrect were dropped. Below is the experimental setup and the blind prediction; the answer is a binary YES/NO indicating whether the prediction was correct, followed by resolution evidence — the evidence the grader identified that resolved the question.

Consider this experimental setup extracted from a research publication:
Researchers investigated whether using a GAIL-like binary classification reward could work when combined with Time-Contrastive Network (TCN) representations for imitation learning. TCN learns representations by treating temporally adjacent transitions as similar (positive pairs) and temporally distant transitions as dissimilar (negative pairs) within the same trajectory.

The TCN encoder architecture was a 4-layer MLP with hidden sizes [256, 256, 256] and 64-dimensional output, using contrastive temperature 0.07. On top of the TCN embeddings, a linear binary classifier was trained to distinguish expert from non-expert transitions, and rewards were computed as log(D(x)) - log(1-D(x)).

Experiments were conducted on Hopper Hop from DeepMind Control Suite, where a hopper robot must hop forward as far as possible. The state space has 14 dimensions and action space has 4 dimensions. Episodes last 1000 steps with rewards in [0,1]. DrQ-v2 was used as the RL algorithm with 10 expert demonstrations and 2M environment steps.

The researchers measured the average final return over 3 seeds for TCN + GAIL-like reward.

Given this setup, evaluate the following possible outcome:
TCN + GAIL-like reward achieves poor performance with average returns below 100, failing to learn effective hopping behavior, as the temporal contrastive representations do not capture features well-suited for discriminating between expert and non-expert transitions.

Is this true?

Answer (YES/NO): YES